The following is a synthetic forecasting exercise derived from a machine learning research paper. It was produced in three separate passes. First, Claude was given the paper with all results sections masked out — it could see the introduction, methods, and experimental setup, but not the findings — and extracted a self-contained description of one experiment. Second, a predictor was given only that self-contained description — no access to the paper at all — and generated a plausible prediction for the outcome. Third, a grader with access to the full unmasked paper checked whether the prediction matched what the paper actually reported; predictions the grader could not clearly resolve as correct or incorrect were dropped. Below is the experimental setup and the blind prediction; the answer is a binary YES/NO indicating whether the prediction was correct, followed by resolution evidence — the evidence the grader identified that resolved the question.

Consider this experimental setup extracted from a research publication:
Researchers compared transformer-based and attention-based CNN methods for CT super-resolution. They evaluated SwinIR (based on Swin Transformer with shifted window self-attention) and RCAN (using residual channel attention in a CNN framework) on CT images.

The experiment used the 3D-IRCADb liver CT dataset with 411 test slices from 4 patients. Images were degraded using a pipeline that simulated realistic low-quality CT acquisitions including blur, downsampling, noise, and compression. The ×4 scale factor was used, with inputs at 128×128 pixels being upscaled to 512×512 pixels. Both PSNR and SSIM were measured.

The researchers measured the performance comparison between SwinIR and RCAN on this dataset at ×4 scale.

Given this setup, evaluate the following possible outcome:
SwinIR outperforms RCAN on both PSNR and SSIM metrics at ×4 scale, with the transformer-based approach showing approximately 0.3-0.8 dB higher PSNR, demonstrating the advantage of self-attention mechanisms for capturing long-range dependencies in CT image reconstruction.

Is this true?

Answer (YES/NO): NO